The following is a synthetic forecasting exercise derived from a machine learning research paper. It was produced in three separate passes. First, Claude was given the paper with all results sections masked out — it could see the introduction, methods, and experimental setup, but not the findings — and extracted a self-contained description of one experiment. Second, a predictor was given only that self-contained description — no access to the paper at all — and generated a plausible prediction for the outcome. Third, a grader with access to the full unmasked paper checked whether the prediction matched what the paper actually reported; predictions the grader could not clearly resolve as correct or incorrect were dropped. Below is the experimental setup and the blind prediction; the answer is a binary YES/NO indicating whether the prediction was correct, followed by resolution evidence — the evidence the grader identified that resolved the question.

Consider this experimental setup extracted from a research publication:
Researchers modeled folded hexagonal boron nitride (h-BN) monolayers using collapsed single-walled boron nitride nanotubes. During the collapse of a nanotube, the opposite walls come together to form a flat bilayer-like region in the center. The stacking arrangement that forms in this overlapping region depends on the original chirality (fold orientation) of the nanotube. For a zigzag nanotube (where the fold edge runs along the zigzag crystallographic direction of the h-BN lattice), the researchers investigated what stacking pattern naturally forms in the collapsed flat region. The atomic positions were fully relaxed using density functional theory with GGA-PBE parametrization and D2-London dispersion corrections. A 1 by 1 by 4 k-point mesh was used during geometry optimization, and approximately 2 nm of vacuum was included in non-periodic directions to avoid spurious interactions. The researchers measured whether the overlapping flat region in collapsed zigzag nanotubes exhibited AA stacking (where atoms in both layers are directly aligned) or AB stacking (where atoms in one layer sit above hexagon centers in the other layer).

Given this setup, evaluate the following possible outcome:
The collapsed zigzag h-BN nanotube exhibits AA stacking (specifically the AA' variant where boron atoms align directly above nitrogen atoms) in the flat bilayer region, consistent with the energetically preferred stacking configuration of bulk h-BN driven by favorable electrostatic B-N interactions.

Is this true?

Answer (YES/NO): NO